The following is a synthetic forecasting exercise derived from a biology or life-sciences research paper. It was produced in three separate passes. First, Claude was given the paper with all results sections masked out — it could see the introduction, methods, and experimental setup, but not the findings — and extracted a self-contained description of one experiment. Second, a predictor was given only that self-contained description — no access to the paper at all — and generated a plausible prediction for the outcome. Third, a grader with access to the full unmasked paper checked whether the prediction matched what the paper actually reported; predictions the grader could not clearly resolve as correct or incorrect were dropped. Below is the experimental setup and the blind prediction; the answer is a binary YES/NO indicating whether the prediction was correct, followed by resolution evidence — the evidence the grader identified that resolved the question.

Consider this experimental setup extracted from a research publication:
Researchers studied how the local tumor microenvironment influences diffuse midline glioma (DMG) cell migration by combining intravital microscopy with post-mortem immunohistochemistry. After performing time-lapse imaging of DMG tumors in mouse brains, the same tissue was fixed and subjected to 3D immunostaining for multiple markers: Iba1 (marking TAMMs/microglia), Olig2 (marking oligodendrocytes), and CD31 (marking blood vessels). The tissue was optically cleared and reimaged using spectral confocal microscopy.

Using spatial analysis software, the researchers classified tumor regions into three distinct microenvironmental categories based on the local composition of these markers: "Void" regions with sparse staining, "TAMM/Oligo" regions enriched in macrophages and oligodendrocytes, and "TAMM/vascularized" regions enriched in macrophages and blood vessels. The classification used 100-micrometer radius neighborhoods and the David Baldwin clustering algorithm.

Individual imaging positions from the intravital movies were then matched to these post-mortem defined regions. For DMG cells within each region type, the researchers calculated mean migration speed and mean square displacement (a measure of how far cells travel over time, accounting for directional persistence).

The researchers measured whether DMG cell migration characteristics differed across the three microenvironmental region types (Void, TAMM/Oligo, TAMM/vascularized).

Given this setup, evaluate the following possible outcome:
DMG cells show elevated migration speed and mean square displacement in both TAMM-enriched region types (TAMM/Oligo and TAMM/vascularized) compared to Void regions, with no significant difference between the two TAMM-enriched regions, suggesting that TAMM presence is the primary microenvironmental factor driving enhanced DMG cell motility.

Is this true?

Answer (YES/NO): NO